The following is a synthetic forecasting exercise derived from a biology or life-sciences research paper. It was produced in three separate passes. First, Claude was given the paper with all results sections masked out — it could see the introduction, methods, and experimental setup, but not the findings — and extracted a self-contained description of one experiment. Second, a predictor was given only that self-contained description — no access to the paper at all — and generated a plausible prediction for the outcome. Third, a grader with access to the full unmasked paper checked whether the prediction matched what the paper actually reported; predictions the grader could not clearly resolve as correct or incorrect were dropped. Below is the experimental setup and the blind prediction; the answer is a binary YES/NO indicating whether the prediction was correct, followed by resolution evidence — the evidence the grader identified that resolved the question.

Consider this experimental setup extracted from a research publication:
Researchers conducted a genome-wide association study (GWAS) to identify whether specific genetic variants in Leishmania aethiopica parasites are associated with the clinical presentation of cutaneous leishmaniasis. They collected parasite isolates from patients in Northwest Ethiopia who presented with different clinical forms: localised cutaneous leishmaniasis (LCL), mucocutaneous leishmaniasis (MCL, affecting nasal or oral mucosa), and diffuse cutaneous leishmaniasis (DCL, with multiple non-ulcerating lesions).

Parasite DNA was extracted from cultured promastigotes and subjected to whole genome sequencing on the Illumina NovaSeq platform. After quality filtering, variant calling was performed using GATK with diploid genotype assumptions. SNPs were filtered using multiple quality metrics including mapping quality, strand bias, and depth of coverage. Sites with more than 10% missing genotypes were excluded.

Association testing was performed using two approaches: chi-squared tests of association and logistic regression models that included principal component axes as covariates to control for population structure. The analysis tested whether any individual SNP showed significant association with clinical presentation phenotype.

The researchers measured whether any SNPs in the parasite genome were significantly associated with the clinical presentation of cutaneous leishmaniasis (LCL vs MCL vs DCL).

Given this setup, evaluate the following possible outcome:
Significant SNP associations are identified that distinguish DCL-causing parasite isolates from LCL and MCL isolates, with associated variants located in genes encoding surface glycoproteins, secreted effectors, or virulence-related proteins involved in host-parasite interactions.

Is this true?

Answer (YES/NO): NO